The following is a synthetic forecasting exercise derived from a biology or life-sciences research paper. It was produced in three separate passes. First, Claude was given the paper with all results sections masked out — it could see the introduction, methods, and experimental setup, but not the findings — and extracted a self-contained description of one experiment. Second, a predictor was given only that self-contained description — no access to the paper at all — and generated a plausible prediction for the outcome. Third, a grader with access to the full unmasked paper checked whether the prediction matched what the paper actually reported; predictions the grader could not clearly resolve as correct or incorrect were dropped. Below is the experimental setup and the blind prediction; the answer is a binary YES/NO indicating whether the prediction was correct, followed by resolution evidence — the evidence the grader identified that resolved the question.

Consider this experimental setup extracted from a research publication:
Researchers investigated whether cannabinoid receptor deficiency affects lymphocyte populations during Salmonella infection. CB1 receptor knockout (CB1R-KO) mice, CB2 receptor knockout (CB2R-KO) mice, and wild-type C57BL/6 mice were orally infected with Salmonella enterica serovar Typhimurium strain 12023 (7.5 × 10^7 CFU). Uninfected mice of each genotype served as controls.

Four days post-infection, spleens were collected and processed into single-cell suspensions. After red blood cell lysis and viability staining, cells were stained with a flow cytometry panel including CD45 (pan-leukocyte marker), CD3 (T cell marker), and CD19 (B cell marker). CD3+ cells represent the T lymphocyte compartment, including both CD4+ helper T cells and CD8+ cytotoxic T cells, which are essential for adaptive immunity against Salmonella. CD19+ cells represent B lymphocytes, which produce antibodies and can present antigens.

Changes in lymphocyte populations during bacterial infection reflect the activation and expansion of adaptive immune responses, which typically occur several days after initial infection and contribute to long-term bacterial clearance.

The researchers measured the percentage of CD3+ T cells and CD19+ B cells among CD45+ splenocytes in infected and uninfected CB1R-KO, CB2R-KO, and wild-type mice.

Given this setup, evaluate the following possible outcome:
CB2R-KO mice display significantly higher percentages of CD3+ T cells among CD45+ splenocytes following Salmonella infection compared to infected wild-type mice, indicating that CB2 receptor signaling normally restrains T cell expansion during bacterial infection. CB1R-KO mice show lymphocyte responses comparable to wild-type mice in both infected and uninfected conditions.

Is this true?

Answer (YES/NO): NO